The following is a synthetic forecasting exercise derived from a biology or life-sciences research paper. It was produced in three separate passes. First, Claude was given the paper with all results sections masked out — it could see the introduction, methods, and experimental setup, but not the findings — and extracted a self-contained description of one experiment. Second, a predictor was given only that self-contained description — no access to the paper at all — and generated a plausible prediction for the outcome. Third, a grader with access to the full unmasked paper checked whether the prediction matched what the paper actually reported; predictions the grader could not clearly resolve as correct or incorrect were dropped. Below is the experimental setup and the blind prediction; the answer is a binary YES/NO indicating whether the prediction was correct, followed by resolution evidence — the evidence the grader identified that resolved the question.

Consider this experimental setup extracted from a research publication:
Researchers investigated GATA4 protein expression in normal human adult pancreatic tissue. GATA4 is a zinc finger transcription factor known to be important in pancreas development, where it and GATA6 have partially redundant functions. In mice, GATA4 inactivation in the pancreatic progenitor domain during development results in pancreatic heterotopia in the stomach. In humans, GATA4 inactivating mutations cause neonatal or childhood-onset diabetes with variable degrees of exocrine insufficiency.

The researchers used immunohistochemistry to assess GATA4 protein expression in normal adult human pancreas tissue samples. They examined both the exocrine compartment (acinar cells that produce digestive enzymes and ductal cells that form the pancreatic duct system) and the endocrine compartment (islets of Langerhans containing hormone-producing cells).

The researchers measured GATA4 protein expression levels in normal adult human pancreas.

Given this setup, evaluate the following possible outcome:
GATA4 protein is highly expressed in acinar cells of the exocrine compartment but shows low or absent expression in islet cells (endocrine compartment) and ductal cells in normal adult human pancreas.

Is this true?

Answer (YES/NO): YES